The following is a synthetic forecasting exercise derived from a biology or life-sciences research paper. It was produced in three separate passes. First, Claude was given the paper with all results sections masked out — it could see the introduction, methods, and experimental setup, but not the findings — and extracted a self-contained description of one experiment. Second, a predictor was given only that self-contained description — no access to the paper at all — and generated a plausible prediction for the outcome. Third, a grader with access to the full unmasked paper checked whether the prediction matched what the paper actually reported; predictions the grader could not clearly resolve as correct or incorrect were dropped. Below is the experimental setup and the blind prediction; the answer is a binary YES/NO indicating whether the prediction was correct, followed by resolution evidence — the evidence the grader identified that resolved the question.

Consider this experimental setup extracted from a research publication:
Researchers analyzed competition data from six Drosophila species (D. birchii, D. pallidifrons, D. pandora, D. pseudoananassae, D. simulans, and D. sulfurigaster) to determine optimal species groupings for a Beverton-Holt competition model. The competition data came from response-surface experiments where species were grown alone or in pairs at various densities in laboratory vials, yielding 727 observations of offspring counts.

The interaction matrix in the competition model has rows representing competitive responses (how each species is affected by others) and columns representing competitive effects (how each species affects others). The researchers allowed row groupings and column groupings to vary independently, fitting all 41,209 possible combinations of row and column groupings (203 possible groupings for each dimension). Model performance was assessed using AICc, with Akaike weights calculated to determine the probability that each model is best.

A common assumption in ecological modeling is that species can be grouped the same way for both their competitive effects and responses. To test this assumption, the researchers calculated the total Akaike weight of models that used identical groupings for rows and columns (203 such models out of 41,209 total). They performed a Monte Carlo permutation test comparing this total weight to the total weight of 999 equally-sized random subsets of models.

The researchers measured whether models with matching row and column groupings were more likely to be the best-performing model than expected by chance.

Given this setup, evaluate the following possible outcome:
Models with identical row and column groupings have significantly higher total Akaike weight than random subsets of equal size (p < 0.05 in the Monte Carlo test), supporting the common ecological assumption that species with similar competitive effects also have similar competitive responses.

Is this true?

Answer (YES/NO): NO